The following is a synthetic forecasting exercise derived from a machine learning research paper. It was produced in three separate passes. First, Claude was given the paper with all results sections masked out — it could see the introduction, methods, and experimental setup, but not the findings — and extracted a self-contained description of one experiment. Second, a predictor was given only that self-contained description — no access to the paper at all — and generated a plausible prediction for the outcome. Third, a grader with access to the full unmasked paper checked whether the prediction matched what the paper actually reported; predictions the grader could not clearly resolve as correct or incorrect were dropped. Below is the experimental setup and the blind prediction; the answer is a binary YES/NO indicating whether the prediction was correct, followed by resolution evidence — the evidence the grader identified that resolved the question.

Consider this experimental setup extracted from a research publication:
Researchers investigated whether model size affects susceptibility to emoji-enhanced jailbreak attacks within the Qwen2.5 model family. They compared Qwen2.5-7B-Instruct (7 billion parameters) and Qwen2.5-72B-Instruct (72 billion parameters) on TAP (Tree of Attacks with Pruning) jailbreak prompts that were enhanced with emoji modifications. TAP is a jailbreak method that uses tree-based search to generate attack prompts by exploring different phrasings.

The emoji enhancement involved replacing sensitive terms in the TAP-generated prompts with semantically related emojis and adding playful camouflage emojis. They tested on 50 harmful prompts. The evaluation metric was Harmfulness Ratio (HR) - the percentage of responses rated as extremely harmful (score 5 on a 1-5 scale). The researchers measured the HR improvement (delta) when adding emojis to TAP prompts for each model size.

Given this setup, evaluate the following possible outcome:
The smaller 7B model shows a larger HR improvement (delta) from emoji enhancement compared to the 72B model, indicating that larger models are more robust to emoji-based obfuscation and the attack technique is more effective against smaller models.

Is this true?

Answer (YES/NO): NO